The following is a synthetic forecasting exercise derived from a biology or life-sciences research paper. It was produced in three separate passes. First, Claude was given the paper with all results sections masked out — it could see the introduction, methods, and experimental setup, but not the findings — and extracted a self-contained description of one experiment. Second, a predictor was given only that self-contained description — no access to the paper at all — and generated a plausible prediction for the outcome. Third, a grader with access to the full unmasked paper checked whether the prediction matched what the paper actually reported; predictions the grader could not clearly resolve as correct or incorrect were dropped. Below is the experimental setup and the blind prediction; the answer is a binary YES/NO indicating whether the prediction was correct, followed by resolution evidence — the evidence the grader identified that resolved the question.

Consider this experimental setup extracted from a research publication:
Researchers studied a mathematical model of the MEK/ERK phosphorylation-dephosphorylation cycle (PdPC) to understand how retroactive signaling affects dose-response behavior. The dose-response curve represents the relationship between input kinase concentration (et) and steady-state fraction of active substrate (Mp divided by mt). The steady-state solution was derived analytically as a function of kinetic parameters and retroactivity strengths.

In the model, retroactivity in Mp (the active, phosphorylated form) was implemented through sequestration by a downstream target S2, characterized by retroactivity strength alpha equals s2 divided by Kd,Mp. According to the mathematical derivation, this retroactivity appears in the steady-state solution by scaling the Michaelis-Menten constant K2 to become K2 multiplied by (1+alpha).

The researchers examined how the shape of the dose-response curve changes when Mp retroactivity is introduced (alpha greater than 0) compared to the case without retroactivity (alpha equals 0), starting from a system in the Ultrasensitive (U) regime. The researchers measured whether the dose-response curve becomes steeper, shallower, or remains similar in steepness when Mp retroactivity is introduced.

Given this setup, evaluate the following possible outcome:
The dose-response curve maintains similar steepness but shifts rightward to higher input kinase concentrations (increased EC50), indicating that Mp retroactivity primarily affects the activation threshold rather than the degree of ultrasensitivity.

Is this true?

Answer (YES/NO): NO